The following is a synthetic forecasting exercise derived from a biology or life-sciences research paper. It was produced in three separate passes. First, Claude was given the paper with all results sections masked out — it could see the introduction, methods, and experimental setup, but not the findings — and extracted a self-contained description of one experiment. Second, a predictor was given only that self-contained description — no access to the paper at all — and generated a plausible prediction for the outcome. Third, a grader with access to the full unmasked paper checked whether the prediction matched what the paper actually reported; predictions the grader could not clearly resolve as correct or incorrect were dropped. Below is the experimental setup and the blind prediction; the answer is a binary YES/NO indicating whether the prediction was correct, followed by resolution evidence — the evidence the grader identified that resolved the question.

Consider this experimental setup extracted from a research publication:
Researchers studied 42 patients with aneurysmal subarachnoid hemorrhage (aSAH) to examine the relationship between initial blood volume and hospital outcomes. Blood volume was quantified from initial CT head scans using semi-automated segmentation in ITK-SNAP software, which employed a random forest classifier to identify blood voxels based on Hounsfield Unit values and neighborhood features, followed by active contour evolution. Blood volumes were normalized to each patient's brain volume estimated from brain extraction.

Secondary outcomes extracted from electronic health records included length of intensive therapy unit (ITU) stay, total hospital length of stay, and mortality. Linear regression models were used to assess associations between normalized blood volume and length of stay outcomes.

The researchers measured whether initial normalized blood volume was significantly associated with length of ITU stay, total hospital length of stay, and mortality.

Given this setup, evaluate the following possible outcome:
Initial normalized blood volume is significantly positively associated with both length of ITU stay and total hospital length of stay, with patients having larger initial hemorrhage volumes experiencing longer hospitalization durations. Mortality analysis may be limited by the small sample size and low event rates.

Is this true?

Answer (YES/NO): NO